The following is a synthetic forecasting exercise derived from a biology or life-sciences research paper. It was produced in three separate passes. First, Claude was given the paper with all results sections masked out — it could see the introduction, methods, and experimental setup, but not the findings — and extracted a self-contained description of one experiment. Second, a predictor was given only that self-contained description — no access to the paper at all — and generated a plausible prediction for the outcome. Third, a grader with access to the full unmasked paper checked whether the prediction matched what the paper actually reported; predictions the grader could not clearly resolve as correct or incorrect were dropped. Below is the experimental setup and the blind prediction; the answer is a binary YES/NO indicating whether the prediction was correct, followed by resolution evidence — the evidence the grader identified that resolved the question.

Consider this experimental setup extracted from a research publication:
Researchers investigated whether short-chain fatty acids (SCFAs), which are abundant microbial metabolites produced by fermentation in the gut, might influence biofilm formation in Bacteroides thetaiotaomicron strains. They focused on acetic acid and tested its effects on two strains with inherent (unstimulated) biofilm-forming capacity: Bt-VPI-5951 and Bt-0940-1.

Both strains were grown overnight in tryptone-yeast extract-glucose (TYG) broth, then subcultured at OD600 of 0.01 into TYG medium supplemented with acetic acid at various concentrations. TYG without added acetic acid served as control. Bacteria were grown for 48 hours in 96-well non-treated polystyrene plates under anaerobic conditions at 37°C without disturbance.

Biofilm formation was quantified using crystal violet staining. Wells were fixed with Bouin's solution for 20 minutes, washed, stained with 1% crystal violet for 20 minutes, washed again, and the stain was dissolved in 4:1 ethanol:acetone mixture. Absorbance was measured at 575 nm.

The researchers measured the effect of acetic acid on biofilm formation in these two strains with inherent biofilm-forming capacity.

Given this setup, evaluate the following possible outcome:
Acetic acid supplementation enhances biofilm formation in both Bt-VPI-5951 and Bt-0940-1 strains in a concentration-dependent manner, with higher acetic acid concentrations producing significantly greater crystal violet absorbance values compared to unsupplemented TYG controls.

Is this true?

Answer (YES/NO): NO